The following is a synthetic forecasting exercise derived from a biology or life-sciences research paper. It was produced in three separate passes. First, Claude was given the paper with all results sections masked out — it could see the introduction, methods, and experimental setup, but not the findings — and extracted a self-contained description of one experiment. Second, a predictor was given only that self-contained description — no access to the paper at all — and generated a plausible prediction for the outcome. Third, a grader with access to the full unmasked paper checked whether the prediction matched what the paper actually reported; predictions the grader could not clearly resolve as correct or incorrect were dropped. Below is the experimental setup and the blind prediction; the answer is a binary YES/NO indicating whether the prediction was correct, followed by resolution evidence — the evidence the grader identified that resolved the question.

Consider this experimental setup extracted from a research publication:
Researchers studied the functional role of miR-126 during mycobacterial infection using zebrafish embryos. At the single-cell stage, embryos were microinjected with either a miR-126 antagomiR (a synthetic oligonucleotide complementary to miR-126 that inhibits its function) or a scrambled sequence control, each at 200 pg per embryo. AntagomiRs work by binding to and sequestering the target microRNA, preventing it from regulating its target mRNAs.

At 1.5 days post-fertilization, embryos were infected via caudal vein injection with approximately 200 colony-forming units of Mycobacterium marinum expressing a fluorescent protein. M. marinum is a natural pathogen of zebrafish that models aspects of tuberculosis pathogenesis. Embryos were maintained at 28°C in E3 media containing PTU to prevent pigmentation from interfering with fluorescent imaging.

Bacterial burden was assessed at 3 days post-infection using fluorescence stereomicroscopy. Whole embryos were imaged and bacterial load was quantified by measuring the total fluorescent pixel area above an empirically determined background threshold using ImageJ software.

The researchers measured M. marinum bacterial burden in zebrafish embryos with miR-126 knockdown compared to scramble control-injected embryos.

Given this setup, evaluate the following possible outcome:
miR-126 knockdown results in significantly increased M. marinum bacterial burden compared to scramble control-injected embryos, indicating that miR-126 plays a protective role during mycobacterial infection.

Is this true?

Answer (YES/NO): YES